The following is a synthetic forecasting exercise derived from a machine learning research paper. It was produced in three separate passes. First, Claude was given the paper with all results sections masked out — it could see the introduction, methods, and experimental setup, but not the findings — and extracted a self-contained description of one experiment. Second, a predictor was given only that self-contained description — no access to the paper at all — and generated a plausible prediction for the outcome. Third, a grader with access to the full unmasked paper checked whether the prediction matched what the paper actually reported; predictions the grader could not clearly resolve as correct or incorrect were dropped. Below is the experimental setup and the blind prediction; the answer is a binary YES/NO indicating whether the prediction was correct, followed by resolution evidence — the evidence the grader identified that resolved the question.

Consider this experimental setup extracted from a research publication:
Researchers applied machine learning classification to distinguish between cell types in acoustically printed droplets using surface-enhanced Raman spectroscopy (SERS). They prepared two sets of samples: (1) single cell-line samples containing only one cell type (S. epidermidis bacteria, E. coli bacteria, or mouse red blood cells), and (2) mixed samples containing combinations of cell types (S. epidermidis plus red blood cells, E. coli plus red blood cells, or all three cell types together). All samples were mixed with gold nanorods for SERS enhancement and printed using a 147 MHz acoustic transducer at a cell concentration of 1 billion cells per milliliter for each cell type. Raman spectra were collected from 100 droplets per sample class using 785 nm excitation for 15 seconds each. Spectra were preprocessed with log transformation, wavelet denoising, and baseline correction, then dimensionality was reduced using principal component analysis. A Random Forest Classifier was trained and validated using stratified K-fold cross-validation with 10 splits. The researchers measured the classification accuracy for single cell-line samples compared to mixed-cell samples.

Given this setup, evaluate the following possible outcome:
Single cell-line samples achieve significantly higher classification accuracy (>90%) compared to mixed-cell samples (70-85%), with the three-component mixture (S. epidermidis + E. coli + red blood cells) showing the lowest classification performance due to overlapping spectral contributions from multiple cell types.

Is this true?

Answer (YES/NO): NO